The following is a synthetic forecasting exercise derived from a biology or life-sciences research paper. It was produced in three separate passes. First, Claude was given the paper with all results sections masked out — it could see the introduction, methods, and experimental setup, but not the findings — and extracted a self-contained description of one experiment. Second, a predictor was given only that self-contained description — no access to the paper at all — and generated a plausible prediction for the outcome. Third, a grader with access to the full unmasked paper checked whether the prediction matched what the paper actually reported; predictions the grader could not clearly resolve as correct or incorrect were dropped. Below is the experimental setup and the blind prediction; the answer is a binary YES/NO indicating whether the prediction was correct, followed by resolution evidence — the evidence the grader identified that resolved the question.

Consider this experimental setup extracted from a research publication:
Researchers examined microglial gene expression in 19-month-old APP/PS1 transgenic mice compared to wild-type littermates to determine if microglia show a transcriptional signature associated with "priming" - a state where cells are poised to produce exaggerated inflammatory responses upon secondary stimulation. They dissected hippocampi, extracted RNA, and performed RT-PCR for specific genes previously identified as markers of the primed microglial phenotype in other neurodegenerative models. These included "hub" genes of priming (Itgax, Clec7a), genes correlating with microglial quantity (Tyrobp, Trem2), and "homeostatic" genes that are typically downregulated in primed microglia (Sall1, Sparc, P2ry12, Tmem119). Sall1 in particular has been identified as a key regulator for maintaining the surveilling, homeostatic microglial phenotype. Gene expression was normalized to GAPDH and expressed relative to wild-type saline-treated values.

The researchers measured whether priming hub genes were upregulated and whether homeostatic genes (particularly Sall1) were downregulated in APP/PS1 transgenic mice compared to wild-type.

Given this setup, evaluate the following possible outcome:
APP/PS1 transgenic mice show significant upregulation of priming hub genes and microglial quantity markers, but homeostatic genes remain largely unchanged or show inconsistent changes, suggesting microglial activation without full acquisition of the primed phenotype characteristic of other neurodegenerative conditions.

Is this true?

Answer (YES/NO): NO